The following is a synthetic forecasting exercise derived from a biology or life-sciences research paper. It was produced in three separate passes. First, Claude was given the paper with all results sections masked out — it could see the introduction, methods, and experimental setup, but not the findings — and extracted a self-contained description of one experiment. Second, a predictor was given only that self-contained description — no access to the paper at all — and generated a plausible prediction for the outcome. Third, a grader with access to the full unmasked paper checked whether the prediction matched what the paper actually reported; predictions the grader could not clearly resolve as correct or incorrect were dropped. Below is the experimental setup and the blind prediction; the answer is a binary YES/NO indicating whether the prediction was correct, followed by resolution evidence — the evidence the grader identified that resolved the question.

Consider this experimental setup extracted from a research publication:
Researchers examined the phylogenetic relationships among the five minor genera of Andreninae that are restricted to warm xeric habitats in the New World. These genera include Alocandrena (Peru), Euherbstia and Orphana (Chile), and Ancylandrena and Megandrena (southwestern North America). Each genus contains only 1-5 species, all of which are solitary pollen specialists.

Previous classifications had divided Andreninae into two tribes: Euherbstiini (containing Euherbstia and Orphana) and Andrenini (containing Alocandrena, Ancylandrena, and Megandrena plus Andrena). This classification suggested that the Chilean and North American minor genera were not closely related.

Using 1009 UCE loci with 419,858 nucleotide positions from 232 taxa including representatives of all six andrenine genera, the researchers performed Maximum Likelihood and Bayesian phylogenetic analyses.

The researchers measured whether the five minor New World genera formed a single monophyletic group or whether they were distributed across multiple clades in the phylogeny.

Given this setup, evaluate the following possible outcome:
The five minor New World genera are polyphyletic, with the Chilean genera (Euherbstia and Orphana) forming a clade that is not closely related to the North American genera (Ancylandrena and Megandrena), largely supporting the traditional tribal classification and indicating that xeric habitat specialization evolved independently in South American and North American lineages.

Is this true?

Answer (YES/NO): YES